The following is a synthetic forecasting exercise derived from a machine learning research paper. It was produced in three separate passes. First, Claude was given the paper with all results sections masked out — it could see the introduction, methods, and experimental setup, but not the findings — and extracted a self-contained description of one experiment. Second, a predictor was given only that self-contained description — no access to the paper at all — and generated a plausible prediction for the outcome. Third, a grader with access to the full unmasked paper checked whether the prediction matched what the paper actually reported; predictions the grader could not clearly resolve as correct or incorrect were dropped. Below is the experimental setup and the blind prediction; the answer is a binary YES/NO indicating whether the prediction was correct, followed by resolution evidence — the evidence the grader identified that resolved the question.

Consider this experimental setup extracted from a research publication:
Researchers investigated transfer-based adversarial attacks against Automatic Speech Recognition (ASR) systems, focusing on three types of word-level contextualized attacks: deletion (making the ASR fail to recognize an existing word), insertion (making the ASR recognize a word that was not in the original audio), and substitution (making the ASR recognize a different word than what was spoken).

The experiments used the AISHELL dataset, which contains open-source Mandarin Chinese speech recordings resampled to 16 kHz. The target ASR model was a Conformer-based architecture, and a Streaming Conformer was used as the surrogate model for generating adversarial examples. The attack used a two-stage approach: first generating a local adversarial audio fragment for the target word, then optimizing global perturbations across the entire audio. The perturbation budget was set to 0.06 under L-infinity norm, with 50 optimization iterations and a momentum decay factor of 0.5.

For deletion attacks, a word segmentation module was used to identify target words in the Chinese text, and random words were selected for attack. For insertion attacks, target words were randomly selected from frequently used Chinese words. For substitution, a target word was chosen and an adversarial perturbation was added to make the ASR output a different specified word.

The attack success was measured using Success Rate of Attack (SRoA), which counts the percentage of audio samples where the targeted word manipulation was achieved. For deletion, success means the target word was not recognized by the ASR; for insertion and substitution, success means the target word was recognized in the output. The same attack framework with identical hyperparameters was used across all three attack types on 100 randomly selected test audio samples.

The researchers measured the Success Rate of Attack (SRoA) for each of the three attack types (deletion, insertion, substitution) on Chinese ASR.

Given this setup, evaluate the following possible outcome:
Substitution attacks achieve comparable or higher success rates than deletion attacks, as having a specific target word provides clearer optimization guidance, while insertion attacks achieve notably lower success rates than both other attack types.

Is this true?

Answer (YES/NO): NO